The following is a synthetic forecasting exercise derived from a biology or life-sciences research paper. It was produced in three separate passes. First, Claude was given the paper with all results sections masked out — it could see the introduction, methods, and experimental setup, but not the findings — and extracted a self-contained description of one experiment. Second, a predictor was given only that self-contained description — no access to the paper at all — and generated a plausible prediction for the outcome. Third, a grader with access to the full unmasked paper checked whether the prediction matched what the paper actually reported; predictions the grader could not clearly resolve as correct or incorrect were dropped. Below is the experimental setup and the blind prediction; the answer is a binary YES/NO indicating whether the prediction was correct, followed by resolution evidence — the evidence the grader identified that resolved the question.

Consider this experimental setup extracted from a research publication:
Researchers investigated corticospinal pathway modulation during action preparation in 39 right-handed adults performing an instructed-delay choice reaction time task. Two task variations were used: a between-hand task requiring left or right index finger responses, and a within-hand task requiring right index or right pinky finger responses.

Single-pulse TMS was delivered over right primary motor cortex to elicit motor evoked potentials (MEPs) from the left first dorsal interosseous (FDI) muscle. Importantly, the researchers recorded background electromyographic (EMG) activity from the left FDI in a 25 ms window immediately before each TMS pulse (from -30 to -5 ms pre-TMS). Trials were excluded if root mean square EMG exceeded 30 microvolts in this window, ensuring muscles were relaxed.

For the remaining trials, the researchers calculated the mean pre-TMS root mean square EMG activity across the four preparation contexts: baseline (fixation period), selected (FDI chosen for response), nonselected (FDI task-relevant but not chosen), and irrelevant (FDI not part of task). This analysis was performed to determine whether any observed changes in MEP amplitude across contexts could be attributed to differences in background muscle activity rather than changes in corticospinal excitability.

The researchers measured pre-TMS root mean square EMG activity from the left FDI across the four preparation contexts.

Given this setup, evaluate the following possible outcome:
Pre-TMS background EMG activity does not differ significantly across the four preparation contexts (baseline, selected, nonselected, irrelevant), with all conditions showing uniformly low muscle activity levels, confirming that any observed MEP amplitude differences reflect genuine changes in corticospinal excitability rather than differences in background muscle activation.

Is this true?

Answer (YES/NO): YES